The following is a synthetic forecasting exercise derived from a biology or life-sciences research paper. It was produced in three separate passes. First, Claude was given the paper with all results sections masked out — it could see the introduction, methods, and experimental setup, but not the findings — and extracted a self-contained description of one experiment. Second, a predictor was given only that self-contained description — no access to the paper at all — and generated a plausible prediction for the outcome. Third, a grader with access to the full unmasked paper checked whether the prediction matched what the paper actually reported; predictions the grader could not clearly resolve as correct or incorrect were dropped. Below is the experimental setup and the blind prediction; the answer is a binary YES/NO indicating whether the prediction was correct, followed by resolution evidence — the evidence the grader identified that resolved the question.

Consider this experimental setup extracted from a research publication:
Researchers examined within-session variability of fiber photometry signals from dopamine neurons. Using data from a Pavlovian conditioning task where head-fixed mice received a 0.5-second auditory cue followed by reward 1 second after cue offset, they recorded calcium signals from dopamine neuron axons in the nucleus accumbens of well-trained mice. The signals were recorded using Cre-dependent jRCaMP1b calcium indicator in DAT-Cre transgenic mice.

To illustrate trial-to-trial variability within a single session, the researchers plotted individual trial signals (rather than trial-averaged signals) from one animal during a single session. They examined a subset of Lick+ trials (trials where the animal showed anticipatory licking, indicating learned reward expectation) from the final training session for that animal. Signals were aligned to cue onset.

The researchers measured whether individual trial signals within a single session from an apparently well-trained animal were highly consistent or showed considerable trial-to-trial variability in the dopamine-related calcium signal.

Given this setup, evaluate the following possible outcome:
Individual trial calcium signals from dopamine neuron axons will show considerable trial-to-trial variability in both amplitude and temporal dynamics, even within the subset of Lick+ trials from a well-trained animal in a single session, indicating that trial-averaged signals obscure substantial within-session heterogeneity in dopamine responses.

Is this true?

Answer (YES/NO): YES